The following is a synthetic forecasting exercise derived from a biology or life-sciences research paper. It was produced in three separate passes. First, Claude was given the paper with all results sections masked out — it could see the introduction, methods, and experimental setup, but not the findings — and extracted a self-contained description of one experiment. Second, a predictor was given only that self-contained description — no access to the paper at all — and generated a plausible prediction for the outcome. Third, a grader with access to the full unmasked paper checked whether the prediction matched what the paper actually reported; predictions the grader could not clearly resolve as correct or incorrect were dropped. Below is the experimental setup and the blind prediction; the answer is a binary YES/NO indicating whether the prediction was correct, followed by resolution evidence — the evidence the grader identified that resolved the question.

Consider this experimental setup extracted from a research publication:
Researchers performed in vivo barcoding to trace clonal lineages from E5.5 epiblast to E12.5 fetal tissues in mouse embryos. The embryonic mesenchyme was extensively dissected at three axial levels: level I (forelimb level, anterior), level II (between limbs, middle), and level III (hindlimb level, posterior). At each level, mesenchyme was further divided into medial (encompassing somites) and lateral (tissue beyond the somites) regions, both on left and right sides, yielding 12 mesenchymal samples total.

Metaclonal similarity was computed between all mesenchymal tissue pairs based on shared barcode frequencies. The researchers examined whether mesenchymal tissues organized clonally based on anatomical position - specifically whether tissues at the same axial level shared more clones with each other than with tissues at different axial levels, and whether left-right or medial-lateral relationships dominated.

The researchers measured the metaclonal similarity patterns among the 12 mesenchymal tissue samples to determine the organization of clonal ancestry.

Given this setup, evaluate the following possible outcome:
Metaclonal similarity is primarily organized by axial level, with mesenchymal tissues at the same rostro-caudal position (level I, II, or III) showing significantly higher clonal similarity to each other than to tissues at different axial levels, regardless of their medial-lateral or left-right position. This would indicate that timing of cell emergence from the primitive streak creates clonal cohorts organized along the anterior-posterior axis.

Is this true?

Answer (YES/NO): NO